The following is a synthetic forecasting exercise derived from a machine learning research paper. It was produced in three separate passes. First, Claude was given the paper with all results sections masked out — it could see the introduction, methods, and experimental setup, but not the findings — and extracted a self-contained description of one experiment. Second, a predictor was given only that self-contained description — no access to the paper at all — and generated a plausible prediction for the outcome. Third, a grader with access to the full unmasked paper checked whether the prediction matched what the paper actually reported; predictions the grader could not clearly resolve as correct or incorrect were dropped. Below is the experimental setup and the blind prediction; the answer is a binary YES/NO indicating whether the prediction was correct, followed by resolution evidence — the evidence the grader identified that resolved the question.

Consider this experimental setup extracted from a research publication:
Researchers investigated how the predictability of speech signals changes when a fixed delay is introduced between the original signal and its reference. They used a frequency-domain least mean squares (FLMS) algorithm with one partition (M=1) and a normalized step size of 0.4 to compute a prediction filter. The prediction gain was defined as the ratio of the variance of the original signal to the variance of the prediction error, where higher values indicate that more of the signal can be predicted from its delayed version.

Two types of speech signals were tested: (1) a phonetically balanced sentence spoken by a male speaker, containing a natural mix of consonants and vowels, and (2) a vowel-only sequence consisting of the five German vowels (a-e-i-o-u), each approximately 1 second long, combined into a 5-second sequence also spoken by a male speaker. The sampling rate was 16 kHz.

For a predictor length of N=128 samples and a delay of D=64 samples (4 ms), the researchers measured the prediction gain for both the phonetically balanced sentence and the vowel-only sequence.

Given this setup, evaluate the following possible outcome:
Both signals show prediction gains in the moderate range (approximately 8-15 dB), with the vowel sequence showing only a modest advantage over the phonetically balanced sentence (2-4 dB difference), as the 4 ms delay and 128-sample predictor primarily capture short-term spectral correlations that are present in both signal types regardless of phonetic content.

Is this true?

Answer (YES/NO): NO